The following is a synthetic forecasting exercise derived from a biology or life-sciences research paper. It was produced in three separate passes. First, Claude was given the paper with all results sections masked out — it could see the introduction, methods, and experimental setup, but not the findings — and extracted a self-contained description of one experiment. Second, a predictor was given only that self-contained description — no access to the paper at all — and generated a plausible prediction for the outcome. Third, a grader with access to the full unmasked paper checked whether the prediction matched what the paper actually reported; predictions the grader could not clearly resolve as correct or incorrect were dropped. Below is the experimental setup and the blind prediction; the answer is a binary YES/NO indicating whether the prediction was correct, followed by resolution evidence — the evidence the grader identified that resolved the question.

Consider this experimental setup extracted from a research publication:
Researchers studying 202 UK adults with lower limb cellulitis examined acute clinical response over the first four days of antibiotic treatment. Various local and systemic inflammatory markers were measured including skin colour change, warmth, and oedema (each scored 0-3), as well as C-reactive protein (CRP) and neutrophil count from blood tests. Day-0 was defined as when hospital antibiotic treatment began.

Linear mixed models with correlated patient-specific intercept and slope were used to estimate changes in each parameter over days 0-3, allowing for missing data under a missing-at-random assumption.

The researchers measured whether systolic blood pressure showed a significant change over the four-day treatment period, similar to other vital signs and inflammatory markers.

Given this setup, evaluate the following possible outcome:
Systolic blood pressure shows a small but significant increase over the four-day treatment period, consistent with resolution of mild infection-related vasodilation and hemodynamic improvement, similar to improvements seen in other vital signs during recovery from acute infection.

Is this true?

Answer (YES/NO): NO